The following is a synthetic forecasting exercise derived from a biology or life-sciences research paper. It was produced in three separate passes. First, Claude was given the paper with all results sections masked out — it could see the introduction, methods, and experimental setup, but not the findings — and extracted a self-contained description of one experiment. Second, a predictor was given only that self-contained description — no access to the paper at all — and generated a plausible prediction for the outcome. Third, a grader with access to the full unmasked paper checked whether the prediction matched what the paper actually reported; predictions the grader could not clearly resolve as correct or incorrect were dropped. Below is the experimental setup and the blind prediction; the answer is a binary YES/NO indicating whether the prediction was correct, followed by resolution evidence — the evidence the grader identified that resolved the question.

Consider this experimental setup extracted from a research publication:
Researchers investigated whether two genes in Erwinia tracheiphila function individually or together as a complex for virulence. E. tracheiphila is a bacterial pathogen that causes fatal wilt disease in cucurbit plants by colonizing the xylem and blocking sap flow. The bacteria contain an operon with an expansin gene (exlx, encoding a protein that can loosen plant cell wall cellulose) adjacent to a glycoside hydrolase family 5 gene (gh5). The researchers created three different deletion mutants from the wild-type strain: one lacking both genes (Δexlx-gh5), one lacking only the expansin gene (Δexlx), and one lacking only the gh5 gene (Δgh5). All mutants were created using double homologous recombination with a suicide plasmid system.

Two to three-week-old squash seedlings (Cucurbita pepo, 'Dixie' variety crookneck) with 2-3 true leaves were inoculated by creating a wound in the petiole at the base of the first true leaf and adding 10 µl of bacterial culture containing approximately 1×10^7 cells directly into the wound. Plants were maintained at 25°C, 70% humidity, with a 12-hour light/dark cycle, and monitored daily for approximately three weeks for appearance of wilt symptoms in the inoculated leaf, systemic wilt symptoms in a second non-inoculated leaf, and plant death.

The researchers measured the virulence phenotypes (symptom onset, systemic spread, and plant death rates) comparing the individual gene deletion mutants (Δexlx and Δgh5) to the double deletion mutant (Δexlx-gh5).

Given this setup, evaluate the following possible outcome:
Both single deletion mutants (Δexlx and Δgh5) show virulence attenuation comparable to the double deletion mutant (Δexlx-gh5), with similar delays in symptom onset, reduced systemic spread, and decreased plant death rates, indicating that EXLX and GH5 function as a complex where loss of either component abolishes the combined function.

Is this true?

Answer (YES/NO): NO